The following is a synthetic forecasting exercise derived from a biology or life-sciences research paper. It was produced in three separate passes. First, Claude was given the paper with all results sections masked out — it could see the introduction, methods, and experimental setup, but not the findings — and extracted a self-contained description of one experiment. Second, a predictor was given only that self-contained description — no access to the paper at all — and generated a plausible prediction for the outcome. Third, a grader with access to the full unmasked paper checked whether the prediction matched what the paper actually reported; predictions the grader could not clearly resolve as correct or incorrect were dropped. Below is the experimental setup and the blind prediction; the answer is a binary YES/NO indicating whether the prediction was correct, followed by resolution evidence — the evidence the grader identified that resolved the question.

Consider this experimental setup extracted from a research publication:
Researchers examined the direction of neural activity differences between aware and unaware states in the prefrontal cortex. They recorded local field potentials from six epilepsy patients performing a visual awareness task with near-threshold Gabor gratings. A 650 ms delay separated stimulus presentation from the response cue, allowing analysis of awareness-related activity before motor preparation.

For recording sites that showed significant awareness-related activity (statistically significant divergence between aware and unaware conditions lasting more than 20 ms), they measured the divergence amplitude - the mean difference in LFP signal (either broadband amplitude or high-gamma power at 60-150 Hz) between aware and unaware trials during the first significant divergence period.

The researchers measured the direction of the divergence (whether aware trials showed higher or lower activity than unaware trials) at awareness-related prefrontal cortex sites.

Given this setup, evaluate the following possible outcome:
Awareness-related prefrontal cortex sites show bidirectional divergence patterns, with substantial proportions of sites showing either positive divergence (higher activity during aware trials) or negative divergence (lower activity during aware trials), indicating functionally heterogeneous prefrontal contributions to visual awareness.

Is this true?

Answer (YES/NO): NO